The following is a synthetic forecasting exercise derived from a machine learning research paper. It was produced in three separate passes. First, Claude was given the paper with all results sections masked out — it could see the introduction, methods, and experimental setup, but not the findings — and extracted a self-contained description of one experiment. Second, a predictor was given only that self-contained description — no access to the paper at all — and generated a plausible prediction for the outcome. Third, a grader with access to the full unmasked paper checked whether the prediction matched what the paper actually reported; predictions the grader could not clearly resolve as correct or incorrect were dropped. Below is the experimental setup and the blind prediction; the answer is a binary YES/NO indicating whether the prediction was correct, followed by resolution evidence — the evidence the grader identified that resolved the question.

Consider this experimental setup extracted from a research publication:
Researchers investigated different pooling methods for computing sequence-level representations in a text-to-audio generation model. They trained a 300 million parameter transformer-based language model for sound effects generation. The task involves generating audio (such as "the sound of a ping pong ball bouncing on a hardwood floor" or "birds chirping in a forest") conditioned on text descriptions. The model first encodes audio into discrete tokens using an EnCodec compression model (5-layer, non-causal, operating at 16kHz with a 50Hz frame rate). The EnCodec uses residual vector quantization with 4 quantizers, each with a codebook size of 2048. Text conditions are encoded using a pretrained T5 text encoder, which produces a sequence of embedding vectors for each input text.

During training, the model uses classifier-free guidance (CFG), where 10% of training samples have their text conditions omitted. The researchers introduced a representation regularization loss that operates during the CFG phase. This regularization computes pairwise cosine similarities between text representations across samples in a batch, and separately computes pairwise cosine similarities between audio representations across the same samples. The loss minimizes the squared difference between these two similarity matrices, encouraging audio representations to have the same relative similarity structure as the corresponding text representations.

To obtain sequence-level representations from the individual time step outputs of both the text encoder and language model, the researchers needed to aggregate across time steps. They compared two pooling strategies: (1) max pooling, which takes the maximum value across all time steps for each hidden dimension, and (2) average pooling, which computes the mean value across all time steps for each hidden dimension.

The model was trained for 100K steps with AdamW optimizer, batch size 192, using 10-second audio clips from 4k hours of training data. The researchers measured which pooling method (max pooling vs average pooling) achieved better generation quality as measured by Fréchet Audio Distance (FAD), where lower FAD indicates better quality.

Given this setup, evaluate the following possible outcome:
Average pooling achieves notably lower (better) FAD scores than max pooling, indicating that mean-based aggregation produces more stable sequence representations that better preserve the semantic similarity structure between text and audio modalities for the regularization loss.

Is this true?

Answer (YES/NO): NO